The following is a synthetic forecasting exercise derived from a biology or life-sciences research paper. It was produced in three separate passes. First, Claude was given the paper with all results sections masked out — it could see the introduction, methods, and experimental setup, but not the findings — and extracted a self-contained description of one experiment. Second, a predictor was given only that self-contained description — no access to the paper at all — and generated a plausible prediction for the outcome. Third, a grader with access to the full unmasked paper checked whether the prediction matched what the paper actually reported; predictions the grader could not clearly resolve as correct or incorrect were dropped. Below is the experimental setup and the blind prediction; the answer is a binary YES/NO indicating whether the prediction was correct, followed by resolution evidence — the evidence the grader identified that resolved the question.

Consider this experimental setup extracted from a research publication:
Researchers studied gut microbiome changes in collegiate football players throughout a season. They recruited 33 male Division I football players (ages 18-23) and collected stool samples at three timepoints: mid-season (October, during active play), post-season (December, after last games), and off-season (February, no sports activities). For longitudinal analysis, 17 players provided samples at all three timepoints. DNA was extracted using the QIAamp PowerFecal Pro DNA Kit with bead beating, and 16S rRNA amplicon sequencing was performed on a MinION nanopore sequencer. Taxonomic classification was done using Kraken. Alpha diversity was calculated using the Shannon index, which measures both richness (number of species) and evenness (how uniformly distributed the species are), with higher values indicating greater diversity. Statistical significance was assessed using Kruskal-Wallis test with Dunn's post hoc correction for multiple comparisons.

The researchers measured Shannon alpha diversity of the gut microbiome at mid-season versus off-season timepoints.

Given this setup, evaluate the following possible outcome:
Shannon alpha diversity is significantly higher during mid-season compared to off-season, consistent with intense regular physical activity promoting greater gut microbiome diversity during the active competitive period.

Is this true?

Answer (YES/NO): NO